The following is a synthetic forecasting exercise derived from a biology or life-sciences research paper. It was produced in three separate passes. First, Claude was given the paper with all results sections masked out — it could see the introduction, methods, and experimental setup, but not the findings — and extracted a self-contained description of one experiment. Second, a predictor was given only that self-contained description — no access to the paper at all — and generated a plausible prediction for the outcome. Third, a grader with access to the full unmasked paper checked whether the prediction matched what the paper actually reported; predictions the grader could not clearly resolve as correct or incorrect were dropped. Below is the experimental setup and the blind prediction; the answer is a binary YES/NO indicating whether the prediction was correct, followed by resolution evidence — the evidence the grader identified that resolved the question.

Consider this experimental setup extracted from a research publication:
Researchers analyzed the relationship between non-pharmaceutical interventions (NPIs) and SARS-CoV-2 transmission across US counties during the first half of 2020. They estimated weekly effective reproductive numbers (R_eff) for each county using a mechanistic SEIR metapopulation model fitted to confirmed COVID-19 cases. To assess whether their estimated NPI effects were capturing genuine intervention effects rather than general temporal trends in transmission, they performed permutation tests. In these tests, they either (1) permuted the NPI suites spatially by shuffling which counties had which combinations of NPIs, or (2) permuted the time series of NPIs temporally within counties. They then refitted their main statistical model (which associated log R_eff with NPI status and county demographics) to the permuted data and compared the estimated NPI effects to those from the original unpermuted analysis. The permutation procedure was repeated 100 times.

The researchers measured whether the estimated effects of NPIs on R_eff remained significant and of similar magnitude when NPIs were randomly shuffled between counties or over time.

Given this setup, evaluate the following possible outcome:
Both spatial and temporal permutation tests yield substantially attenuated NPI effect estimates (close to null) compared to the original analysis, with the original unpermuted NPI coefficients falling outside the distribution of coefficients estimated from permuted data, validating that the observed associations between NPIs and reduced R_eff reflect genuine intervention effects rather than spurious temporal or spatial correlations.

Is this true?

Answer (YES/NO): YES